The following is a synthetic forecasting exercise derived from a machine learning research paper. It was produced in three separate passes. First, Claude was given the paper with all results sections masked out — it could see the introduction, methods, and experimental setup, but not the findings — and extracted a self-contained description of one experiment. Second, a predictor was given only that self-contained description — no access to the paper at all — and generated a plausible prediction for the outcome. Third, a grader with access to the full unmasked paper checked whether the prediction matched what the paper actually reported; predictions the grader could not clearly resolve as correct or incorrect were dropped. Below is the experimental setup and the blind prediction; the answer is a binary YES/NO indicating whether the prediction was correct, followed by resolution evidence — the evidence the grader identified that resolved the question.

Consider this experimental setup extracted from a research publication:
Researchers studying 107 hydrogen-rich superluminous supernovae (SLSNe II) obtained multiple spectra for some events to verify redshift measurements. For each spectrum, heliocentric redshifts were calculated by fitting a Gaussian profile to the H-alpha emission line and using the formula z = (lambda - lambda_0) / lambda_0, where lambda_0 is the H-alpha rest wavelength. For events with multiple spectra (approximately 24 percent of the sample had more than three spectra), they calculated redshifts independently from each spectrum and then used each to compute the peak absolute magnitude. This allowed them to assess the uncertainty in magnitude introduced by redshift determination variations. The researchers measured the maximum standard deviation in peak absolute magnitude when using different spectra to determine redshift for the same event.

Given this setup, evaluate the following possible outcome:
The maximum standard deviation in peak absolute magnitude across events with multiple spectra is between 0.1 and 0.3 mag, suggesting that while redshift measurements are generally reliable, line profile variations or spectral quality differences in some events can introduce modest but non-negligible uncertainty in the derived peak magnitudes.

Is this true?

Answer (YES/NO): NO